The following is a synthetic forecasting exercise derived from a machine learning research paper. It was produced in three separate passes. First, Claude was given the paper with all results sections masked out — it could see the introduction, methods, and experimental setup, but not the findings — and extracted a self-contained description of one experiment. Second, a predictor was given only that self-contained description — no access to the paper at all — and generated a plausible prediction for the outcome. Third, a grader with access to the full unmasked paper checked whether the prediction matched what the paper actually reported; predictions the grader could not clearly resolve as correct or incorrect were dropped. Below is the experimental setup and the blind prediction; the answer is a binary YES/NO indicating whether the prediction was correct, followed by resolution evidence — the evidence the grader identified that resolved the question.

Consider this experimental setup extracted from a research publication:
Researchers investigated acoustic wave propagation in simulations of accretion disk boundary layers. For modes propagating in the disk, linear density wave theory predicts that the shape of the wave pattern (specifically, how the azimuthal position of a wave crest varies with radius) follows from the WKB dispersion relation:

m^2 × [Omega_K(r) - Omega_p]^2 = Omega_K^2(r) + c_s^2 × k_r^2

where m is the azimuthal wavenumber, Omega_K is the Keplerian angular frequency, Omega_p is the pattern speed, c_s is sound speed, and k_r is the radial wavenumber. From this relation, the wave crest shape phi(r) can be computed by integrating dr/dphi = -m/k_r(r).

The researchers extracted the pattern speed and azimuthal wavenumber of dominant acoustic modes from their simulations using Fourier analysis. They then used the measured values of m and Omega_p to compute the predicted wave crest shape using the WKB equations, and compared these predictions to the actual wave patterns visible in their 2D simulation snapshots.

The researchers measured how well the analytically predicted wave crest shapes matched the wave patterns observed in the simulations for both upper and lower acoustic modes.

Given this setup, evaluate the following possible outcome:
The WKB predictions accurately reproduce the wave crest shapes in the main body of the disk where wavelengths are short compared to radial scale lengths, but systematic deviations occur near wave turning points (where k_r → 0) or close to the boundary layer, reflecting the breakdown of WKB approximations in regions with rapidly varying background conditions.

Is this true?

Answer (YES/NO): NO